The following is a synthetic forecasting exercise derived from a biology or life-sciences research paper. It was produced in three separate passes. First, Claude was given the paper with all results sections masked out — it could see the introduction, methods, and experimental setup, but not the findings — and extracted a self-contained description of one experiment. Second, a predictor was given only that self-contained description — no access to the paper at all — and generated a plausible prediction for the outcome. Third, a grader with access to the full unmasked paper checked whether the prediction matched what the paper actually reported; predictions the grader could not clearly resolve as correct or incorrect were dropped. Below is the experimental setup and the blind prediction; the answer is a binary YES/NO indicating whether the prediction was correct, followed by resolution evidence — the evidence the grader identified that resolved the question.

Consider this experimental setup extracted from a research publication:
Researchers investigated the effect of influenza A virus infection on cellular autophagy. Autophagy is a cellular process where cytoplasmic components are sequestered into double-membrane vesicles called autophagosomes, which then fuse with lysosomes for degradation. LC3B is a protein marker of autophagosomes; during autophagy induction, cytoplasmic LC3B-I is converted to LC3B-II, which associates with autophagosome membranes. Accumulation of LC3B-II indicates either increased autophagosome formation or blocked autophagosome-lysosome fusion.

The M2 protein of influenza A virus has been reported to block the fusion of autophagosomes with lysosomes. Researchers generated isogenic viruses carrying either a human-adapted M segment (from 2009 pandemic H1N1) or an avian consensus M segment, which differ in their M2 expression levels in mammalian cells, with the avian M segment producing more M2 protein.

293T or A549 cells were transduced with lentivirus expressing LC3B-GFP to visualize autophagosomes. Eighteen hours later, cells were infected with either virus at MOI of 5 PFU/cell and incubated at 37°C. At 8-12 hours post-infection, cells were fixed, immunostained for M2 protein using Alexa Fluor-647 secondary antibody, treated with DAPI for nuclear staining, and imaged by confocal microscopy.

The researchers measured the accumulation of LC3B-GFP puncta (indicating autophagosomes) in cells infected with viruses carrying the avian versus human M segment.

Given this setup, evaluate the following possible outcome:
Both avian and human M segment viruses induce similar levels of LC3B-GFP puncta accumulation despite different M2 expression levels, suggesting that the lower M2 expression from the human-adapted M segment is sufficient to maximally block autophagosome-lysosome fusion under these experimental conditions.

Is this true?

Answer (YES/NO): NO